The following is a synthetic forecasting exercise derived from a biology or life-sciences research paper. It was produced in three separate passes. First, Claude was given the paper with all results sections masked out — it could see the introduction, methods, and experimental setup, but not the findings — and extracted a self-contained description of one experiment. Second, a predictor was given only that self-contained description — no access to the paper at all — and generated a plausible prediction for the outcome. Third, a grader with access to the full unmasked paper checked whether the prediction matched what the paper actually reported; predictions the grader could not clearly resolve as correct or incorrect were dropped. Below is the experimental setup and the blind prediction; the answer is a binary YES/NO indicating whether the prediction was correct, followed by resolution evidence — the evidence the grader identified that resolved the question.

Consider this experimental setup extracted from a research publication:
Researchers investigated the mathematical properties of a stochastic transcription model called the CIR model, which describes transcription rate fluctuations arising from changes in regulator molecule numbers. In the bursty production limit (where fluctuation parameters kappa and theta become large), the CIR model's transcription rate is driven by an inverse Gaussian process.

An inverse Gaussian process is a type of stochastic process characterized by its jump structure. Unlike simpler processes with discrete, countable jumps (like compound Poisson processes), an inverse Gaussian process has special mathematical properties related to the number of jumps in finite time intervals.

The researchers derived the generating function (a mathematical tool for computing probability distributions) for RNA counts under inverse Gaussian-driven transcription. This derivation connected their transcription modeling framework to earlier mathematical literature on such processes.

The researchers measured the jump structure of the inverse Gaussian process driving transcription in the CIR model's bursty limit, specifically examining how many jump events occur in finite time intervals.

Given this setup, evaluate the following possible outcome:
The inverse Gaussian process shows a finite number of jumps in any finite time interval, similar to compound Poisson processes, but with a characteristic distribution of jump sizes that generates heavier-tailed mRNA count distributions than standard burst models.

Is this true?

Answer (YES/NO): NO